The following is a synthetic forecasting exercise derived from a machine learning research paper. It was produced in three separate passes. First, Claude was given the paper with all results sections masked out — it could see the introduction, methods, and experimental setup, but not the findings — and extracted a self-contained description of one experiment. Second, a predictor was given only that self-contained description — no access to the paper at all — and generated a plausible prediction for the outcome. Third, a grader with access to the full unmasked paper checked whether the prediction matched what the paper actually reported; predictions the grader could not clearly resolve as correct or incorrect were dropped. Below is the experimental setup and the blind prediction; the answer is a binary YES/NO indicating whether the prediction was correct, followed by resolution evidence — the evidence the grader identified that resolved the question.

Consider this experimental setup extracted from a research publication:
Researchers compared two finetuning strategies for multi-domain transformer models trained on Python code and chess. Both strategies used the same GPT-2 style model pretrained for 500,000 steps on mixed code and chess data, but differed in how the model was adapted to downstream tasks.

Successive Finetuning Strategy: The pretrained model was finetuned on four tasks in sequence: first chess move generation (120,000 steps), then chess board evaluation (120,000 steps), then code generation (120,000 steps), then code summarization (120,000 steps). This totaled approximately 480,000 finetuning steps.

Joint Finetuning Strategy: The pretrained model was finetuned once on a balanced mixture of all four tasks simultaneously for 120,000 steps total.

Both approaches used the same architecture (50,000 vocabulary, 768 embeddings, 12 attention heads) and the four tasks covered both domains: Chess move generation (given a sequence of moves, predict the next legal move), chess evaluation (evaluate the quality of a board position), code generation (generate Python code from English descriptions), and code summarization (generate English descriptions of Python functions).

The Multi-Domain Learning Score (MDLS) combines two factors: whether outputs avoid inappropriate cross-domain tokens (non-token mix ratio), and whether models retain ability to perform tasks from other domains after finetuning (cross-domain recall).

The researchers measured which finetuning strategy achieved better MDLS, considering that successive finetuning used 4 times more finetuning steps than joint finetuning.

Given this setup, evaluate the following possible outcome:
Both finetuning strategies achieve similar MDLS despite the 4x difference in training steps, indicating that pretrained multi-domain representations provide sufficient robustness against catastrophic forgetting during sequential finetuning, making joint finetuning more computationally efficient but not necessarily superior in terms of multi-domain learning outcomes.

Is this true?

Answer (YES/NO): NO